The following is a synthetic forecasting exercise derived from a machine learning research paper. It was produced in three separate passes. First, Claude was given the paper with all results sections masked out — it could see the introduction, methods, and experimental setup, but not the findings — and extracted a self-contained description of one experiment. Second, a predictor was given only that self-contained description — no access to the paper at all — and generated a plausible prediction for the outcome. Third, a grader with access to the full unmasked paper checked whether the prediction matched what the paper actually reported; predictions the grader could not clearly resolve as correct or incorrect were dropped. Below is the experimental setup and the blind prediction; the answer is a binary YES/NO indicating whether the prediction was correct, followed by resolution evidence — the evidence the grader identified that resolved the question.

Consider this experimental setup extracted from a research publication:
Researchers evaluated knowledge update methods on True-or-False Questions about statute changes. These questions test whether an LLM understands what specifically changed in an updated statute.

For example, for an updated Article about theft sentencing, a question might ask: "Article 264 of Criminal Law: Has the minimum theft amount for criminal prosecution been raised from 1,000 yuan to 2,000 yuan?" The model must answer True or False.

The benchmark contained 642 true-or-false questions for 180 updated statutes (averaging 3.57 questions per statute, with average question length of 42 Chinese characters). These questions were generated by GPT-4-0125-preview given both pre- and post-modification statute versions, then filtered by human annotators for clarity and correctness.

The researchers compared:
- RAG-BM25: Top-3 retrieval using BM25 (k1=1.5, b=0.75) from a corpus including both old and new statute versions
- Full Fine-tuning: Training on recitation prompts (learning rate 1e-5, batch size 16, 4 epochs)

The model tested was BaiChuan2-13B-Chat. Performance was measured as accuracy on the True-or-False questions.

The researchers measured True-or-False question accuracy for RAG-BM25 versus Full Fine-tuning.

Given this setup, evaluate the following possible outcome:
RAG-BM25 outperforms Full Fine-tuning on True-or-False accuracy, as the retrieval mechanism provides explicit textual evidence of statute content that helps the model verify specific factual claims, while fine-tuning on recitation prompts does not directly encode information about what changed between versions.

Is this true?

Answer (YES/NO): NO